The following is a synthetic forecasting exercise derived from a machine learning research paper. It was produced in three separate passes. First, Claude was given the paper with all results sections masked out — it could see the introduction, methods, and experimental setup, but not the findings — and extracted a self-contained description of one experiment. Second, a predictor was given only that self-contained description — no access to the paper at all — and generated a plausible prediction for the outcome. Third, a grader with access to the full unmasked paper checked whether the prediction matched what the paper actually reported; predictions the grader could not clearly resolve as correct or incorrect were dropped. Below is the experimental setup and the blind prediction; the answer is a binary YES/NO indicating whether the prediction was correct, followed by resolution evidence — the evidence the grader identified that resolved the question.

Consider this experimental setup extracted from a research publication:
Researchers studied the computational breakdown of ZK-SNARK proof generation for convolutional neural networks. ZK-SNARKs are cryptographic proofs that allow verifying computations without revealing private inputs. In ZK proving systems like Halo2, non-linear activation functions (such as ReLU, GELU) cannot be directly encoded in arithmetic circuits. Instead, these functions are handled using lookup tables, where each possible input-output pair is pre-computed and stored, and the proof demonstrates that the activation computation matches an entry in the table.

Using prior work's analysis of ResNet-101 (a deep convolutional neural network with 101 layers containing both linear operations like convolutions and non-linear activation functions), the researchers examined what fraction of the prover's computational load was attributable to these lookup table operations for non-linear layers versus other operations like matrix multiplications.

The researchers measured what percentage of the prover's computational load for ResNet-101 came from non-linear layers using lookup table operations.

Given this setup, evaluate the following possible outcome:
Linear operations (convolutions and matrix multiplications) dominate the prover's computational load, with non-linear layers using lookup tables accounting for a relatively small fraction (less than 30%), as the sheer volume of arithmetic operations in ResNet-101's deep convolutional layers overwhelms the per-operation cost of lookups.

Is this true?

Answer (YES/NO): NO